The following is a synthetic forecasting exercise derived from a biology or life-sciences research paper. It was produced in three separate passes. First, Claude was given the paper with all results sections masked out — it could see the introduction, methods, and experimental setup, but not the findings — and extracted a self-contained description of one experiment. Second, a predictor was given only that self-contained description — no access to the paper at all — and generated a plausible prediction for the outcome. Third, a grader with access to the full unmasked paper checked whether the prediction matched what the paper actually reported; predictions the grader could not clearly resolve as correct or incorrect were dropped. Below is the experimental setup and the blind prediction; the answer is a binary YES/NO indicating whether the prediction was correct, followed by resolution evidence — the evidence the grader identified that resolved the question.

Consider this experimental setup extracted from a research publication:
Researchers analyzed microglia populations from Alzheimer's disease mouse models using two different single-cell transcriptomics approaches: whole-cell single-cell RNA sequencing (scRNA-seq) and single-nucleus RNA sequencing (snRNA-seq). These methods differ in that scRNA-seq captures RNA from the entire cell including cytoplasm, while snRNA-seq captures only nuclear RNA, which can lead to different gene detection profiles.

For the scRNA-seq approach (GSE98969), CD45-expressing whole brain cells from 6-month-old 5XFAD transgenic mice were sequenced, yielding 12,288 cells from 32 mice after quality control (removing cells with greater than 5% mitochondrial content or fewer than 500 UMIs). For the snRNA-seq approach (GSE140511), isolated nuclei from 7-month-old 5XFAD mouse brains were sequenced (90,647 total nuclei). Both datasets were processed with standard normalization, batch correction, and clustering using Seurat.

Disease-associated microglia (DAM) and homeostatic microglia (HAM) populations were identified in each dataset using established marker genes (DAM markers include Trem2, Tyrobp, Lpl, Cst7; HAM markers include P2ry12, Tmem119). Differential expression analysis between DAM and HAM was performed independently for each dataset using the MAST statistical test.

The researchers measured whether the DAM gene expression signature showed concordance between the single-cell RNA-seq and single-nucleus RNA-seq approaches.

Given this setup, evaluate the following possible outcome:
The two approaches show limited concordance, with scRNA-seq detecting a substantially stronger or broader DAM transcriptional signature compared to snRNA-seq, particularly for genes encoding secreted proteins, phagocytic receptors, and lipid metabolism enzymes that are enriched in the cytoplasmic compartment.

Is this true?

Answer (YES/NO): NO